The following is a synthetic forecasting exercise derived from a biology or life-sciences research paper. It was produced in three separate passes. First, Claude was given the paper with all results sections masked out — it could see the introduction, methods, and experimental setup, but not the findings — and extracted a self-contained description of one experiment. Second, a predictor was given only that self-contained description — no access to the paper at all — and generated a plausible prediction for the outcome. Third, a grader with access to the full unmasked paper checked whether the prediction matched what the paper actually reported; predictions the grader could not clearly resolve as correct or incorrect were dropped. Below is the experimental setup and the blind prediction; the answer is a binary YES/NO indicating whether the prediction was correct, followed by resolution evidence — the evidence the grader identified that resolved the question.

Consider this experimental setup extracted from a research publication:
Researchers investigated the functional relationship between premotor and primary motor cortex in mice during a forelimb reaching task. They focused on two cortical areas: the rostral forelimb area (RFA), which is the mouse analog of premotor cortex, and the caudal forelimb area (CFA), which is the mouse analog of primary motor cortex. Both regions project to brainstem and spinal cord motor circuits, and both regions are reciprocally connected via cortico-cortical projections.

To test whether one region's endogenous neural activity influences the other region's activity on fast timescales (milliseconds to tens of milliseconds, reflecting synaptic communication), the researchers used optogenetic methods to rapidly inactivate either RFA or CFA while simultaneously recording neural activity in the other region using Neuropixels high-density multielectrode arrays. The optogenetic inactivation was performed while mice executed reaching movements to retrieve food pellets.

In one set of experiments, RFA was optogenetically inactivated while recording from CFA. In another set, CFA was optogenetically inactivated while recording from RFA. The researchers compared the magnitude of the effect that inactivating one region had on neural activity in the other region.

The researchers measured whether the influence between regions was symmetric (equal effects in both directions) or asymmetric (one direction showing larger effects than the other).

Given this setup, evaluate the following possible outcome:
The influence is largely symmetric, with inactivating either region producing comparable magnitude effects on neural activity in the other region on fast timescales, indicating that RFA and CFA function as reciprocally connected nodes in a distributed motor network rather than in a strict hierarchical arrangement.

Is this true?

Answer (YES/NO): NO